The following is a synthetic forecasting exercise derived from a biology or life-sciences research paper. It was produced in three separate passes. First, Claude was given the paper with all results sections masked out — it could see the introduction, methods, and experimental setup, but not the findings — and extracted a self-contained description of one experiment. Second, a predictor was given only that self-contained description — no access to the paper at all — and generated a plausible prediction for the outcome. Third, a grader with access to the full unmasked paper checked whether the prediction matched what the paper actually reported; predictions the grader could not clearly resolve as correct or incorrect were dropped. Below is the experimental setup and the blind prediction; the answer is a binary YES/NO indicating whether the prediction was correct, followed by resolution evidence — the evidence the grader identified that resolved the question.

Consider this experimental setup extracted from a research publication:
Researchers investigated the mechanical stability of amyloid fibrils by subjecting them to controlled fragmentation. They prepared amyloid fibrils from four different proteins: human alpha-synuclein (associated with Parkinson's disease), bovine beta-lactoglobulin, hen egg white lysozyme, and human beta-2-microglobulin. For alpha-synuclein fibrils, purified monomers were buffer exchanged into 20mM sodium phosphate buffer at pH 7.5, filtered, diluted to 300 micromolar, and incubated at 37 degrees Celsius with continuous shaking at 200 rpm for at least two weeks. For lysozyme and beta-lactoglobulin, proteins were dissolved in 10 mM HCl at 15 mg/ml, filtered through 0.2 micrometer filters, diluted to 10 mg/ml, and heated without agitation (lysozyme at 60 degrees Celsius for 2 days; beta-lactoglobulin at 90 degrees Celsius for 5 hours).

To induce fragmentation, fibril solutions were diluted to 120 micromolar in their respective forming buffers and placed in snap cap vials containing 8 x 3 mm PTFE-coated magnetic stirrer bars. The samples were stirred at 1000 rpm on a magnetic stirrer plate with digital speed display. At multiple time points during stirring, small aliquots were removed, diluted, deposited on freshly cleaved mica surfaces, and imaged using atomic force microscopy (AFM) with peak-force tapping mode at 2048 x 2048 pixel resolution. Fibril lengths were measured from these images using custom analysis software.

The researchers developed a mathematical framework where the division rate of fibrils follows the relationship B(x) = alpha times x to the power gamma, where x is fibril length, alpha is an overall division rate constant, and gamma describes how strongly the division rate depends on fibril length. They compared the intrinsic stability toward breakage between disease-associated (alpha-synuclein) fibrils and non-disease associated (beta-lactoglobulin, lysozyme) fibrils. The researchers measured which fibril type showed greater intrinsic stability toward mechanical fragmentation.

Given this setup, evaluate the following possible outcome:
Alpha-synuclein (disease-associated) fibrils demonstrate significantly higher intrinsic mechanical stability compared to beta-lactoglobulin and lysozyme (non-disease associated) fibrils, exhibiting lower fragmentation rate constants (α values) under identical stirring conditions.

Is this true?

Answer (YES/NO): NO